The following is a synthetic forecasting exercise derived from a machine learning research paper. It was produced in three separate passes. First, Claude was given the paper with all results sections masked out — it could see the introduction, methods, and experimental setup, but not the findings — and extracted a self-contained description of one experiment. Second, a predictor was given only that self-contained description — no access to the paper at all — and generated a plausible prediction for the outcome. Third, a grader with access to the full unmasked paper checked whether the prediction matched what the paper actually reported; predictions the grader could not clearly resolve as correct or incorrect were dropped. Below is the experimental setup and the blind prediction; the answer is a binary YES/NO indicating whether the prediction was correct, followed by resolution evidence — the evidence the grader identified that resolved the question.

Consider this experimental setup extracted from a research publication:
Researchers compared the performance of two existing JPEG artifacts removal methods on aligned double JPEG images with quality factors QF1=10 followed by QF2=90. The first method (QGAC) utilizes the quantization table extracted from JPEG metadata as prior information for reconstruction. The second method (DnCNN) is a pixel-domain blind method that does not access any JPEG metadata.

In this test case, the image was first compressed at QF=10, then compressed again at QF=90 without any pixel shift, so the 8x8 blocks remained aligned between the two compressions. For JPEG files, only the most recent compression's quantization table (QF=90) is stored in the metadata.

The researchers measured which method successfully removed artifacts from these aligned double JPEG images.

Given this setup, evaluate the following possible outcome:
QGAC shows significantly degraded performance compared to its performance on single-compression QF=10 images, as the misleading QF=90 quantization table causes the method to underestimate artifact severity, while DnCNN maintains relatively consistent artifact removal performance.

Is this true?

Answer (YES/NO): YES